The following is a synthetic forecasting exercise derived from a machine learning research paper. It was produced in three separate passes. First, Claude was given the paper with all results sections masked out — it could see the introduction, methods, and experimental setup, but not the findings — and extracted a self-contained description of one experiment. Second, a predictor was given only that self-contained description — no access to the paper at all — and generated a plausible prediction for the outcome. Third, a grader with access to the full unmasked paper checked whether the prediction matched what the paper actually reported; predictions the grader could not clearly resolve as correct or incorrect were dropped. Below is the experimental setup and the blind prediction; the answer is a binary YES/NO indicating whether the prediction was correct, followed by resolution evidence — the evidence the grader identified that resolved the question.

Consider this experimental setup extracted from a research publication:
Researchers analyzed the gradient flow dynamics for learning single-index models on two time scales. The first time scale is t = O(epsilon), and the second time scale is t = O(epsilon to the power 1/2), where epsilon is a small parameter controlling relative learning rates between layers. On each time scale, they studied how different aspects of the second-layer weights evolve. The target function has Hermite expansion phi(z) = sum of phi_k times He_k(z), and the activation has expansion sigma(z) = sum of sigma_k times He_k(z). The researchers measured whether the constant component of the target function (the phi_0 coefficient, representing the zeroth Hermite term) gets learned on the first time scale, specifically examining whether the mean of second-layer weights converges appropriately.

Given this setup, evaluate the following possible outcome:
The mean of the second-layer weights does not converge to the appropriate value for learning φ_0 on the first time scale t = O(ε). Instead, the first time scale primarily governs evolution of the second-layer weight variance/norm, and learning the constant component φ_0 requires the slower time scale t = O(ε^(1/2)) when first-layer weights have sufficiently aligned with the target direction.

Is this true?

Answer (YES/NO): NO